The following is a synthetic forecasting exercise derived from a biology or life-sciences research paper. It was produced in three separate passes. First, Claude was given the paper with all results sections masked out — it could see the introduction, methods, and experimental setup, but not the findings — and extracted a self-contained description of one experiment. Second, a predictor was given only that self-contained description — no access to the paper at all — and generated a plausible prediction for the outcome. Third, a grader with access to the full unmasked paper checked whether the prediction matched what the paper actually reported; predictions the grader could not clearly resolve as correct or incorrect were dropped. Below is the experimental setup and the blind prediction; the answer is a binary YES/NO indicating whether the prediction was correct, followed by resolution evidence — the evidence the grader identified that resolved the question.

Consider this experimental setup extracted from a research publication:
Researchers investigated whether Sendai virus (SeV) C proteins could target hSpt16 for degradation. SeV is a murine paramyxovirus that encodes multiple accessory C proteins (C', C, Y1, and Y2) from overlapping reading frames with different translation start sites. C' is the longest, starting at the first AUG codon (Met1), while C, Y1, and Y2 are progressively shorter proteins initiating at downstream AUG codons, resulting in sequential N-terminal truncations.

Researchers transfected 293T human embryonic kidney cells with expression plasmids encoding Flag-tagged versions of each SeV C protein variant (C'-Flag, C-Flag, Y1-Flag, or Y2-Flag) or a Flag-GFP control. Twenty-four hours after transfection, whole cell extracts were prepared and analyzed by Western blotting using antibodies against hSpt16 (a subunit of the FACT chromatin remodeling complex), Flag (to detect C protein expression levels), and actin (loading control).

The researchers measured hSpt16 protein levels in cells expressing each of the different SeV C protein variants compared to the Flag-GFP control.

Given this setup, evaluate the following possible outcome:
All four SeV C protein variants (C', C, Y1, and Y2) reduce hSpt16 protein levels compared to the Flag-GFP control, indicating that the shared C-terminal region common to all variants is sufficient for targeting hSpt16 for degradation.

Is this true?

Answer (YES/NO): NO